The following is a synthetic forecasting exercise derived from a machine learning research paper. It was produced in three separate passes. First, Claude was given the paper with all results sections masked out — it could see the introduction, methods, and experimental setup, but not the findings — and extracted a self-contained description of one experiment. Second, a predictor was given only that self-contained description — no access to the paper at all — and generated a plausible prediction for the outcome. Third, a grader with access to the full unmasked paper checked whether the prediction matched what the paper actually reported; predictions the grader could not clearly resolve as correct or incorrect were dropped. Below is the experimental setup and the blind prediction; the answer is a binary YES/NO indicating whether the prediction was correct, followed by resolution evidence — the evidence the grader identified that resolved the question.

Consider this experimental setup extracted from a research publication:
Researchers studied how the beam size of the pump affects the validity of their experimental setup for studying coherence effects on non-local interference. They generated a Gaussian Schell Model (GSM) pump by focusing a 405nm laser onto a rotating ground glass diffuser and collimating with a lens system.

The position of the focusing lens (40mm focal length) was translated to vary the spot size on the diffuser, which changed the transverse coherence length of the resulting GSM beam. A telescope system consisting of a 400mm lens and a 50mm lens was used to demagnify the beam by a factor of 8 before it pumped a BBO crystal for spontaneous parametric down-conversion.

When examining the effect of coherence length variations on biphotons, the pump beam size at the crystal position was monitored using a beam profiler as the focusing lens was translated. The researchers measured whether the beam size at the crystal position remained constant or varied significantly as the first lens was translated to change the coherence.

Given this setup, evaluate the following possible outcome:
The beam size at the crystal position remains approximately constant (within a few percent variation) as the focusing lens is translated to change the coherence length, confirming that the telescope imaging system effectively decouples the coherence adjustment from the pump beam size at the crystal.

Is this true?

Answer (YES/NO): YES